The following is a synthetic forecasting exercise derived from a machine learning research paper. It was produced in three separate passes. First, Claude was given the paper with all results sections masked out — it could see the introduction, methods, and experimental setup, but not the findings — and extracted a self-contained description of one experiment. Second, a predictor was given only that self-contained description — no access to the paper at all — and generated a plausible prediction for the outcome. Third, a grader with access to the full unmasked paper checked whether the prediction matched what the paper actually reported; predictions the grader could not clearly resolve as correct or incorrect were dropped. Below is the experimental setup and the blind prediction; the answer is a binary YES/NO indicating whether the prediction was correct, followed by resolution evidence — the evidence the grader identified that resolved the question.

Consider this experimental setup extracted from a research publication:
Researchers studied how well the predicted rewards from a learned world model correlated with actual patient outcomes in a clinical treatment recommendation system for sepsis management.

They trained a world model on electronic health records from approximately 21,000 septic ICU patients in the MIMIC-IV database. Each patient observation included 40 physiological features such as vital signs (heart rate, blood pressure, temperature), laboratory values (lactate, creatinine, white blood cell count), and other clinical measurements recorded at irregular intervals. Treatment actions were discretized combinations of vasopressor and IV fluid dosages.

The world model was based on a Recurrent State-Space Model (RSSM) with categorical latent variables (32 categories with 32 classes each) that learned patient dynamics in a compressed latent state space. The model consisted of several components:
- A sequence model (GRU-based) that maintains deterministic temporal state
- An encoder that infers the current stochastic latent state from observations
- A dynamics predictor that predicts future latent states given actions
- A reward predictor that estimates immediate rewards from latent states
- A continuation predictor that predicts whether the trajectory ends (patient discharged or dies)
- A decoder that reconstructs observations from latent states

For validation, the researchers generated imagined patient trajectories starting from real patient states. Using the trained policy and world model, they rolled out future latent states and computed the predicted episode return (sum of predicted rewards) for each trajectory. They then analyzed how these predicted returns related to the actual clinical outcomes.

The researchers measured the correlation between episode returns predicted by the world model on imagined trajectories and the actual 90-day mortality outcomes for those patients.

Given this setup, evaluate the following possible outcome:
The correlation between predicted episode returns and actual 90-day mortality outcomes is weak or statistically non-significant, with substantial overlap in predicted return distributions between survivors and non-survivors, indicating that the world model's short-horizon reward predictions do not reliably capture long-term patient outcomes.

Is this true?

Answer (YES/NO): NO